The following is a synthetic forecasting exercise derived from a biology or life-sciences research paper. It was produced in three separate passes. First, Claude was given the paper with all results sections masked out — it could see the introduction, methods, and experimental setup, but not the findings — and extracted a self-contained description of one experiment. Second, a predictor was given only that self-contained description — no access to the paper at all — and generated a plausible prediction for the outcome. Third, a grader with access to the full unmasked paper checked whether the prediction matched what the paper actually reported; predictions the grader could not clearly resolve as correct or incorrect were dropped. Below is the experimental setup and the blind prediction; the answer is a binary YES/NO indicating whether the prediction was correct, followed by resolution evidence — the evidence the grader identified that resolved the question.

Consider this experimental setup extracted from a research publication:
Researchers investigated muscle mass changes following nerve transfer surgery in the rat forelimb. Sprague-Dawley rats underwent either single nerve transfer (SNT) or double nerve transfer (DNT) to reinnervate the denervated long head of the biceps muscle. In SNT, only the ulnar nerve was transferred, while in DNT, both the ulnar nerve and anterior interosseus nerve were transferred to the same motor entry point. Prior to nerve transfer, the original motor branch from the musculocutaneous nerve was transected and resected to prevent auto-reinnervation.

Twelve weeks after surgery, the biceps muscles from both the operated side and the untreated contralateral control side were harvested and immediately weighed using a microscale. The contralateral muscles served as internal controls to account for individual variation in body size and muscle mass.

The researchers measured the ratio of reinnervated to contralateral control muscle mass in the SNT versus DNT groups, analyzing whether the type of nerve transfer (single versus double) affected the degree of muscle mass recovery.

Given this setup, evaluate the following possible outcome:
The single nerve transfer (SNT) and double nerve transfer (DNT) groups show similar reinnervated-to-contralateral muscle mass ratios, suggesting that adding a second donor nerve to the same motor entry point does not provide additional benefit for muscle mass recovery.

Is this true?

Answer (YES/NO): NO